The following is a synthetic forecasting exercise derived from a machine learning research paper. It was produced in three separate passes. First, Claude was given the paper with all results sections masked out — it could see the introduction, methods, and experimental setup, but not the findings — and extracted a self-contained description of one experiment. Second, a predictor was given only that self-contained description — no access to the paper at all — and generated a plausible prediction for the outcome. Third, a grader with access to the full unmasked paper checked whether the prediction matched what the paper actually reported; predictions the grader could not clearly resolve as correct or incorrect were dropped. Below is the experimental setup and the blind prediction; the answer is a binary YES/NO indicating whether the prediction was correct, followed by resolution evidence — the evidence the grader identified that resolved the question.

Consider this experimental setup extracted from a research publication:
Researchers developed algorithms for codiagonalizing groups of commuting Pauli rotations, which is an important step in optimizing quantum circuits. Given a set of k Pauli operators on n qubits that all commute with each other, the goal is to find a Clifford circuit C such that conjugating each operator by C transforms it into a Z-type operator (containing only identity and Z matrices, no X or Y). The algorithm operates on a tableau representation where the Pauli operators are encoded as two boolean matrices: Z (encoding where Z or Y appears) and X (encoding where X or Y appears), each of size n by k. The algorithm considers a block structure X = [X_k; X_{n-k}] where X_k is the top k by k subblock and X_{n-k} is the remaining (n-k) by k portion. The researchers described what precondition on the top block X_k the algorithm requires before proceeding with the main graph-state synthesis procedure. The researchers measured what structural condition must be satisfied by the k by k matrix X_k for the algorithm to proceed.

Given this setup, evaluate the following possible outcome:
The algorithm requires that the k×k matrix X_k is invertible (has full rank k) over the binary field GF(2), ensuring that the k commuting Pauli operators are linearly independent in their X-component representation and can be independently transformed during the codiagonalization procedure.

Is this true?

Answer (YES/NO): YES